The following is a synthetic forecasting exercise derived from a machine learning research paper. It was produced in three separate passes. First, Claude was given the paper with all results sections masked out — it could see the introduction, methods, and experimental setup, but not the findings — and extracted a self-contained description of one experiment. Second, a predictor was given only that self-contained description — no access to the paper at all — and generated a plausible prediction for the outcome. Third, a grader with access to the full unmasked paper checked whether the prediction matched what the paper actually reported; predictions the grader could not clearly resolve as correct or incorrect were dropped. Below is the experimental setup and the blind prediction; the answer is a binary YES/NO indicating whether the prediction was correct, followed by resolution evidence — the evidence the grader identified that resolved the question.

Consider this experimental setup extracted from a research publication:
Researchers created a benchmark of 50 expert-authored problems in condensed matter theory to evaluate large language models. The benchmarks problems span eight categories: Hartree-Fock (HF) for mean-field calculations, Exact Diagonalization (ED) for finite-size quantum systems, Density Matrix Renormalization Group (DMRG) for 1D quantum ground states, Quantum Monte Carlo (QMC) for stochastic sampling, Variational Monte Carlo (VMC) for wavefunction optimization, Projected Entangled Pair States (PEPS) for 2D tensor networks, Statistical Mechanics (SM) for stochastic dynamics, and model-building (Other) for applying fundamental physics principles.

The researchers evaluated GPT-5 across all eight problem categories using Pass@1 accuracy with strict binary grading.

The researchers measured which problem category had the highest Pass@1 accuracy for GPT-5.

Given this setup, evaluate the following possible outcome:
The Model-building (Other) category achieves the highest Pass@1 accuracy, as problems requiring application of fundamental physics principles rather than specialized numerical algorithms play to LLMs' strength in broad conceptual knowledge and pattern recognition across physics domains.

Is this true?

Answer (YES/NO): NO